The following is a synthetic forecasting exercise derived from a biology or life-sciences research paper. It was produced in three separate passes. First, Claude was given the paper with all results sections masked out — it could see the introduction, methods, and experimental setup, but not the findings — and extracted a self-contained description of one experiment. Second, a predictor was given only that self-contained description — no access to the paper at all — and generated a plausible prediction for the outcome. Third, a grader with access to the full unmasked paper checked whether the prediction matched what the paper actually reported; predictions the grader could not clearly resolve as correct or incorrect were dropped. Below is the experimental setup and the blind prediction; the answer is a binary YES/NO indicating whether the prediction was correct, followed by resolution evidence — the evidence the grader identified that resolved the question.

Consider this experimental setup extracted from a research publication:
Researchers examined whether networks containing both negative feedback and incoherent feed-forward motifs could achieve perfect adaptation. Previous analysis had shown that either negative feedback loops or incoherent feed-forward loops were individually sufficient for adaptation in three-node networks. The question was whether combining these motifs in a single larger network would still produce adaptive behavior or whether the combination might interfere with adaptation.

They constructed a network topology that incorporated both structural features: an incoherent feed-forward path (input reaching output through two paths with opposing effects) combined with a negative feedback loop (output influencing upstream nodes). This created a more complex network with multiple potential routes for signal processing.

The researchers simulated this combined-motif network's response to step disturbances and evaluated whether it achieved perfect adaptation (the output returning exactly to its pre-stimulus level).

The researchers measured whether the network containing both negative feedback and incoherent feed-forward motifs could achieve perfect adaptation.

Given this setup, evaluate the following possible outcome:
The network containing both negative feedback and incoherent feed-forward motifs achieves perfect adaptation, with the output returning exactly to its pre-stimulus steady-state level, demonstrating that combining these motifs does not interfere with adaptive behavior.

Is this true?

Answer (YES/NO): YES